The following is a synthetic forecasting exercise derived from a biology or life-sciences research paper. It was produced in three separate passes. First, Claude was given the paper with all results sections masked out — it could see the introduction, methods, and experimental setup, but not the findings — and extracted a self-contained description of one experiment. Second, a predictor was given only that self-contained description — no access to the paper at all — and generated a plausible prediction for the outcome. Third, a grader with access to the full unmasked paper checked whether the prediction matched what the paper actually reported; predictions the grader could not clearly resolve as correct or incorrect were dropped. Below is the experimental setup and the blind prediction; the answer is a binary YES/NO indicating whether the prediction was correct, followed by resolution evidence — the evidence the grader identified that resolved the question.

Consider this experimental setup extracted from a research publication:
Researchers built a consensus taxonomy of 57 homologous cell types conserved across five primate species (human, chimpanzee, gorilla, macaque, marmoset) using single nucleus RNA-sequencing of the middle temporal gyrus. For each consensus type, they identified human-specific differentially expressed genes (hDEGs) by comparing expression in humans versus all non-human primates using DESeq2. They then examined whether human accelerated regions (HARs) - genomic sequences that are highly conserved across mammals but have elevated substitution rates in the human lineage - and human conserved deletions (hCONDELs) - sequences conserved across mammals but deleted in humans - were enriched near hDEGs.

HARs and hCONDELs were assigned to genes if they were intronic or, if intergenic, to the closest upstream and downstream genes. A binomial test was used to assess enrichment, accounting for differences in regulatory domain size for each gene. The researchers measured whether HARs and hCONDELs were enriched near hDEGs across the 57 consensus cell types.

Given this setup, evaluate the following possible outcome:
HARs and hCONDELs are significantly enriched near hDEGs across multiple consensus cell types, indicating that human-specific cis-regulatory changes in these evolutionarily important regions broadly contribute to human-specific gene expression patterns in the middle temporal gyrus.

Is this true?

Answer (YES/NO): YES